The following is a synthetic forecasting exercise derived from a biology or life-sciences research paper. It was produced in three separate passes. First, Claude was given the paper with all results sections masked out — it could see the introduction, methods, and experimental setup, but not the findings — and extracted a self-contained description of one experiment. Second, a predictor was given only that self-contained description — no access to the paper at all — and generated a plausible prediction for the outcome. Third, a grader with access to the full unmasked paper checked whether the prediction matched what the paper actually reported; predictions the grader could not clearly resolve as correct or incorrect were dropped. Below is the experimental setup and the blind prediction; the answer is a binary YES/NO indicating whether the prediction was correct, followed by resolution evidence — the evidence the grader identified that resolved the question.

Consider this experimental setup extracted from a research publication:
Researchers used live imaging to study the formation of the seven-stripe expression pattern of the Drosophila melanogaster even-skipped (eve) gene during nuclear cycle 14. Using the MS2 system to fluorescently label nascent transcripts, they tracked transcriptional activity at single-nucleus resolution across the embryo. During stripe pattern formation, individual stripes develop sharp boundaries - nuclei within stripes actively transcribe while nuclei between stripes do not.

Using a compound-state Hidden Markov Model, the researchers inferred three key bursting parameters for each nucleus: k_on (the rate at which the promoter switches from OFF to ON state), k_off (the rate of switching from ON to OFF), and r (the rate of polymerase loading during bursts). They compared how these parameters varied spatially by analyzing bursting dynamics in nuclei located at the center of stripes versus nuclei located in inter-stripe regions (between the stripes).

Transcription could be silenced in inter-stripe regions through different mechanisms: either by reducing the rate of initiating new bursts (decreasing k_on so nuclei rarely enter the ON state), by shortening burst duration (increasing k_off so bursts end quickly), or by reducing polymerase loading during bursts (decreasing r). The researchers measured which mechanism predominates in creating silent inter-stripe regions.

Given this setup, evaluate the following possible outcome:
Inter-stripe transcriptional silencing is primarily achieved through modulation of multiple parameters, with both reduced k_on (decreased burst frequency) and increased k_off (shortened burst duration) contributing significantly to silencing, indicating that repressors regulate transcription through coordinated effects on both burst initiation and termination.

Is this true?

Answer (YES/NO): NO